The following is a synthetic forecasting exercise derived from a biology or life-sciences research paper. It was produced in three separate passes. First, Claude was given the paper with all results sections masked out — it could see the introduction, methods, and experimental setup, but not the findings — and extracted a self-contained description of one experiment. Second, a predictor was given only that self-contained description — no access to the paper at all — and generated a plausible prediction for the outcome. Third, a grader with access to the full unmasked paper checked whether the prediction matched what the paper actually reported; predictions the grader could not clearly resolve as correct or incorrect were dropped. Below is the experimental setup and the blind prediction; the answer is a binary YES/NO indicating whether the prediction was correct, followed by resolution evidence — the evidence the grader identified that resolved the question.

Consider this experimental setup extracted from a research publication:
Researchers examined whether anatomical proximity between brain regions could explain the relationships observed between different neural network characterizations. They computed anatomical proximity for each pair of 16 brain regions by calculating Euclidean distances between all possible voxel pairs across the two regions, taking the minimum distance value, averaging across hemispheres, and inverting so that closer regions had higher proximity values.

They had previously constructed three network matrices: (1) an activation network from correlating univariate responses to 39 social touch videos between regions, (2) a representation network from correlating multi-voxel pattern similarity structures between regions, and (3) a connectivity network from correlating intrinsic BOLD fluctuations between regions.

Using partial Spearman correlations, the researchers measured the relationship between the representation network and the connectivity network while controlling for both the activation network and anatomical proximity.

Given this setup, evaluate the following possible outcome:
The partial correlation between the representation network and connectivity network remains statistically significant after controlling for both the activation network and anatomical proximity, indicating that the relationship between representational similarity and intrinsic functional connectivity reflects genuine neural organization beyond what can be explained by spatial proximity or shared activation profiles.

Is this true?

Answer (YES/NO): NO